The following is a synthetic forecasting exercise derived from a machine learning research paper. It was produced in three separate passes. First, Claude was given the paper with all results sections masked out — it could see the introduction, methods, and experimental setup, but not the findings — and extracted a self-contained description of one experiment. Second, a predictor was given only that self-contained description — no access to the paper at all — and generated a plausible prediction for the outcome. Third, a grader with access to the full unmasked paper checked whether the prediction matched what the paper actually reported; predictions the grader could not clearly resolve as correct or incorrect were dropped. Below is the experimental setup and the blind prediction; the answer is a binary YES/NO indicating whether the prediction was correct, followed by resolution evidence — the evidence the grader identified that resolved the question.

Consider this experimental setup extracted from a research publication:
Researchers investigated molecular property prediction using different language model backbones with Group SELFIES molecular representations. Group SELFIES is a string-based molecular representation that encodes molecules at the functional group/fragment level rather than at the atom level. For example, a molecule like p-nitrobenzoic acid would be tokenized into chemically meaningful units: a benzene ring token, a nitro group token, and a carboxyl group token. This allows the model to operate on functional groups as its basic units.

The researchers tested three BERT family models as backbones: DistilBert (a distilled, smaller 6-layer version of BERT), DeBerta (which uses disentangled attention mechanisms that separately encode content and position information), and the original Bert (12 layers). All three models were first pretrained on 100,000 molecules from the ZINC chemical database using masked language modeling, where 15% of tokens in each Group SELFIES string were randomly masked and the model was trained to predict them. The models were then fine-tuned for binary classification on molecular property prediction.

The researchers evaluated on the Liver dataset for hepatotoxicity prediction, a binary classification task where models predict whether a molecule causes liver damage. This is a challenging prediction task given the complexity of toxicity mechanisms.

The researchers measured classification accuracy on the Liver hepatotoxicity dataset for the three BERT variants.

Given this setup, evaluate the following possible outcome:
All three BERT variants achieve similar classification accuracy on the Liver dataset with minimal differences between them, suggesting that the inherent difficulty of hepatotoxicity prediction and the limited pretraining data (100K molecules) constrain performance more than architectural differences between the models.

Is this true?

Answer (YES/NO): NO